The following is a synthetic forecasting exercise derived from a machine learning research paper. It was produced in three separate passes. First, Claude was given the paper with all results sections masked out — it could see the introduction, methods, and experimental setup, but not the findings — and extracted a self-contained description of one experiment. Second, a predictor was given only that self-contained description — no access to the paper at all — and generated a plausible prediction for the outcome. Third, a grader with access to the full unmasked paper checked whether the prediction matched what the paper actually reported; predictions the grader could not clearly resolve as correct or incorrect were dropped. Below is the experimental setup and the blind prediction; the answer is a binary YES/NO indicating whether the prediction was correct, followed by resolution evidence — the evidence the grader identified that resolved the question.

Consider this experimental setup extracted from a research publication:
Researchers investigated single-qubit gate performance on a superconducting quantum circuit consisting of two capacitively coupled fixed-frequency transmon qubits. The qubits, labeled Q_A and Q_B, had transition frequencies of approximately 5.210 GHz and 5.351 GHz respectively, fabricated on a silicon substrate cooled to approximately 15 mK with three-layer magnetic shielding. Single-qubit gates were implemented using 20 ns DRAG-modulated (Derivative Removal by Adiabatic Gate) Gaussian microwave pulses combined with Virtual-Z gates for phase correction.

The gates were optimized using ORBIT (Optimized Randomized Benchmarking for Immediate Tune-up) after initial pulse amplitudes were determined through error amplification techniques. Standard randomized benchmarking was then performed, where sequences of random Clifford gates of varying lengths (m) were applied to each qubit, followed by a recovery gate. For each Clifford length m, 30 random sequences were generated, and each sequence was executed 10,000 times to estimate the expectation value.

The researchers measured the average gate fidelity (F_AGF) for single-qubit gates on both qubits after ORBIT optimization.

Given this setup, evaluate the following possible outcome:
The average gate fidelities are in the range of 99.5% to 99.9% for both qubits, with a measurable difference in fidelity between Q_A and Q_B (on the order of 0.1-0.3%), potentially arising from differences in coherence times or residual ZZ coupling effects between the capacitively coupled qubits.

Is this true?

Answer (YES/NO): NO